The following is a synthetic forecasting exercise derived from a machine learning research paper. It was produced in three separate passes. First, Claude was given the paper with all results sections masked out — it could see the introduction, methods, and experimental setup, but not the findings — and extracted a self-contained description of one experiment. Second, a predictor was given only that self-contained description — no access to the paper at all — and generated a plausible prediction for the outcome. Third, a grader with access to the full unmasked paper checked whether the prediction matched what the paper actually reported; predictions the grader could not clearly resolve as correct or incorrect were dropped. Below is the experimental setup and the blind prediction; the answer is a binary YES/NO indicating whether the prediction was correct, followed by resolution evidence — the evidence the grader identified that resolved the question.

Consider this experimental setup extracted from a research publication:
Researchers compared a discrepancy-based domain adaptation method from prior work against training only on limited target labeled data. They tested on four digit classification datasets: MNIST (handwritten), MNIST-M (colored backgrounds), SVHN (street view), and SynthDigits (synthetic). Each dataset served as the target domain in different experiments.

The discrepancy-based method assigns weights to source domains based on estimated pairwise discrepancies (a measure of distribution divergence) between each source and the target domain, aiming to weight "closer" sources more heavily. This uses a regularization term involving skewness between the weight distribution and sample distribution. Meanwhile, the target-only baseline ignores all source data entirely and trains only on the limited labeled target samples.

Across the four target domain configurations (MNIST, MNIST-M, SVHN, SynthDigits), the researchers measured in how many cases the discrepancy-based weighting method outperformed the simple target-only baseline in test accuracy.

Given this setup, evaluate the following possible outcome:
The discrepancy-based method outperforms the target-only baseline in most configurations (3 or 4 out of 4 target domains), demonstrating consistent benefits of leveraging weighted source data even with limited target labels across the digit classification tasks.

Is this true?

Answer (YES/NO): YES